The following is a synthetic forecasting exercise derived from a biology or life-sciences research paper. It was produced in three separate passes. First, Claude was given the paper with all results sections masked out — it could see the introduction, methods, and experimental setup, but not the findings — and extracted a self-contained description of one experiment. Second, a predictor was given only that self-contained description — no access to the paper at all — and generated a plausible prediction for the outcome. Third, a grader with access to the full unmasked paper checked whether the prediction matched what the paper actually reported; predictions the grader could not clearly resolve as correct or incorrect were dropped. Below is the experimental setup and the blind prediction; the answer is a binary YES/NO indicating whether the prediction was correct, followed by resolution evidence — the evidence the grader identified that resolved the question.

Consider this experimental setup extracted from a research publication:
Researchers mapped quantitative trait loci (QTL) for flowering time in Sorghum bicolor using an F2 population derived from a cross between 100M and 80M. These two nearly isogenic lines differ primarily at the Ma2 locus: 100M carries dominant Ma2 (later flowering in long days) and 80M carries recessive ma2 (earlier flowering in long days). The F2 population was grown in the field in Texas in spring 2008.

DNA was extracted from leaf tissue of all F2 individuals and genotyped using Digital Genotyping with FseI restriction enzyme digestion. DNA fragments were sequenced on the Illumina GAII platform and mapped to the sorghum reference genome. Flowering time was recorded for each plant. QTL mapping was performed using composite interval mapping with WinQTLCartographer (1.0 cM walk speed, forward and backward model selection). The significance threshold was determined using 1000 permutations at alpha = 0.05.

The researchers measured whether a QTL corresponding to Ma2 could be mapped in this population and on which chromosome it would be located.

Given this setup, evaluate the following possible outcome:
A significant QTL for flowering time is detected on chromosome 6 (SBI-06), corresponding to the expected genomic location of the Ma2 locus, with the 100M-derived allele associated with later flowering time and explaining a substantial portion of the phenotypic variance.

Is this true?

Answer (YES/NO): NO